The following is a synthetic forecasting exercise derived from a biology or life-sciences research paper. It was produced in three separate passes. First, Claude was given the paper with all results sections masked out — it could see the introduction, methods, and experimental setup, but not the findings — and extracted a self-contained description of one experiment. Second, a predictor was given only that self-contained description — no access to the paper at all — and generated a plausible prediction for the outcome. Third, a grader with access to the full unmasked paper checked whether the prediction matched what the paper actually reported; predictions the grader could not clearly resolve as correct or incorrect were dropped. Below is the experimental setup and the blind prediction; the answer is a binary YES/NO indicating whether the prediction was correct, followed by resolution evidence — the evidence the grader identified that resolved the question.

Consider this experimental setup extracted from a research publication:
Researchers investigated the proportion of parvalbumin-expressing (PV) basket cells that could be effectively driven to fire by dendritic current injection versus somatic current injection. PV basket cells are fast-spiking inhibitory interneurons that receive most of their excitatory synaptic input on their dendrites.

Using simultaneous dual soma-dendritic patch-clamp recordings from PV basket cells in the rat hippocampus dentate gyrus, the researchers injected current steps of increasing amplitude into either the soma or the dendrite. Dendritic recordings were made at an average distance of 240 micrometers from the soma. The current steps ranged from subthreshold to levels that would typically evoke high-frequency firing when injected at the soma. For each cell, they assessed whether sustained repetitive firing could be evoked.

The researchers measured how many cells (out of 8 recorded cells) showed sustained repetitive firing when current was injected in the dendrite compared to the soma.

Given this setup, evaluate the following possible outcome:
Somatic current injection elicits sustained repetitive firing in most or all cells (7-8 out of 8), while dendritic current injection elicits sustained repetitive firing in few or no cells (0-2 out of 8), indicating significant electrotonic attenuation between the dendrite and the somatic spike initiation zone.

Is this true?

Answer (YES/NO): NO